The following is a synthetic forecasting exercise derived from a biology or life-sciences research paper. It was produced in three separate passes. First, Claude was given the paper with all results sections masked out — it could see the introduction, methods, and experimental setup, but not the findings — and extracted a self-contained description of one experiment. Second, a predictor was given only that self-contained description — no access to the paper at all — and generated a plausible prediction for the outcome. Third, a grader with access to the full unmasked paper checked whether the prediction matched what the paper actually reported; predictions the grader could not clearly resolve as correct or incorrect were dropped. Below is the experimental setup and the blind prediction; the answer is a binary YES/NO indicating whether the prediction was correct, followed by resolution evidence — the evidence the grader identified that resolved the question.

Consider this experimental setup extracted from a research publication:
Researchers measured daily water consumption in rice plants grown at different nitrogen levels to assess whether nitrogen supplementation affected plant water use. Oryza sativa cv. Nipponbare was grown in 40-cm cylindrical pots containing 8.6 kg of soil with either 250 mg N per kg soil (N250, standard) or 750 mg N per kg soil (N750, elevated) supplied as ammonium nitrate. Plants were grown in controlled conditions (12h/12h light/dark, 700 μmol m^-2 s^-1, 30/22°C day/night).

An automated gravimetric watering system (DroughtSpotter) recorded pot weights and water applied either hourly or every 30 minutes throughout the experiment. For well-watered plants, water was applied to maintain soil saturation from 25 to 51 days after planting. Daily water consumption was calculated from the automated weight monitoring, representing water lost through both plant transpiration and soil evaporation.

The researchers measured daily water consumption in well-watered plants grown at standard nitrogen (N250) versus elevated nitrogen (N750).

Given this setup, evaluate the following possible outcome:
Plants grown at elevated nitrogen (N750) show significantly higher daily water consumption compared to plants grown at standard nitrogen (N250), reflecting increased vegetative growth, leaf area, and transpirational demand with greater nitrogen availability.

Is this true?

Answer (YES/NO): NO